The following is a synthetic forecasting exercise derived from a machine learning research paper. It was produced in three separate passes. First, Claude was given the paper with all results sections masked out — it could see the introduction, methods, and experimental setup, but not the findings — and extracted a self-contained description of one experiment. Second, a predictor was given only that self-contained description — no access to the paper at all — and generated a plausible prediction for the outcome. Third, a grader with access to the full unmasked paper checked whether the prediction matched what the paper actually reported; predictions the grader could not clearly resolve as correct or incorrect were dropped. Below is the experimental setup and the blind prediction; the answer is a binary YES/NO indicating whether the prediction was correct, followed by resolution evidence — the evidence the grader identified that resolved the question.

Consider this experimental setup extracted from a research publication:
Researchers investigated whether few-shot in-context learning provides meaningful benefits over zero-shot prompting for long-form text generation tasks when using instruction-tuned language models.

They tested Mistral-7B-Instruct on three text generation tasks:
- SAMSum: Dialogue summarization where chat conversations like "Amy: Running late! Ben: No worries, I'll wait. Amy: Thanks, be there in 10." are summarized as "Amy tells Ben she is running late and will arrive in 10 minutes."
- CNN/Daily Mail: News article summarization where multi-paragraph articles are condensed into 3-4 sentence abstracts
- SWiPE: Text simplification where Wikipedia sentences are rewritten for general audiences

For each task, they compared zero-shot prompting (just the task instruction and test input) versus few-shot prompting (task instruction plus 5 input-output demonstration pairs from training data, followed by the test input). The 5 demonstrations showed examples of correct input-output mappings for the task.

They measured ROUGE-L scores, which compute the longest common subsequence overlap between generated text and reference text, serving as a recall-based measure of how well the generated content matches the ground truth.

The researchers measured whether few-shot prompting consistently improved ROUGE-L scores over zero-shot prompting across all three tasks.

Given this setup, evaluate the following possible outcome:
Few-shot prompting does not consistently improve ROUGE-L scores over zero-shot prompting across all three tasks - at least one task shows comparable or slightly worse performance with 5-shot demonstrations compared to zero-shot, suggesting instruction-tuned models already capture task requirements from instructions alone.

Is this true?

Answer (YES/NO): YES